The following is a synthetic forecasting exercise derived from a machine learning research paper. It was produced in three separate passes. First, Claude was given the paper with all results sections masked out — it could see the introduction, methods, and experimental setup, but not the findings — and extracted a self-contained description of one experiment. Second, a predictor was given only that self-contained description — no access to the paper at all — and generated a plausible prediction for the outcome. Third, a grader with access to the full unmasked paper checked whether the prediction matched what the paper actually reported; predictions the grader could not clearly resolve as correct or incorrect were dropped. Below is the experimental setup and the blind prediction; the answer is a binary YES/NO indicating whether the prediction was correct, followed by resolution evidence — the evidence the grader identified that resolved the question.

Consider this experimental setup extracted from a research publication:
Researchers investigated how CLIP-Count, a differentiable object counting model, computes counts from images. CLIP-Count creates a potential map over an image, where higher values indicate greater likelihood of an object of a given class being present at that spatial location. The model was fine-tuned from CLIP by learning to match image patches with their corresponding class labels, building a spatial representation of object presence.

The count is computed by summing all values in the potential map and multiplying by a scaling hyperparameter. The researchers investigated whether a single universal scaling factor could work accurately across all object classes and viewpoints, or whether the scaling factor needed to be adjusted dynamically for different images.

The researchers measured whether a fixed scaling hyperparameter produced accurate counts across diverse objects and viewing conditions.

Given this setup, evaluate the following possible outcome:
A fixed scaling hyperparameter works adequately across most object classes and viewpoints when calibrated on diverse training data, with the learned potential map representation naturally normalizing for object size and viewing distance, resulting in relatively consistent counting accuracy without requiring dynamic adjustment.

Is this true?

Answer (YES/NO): NO